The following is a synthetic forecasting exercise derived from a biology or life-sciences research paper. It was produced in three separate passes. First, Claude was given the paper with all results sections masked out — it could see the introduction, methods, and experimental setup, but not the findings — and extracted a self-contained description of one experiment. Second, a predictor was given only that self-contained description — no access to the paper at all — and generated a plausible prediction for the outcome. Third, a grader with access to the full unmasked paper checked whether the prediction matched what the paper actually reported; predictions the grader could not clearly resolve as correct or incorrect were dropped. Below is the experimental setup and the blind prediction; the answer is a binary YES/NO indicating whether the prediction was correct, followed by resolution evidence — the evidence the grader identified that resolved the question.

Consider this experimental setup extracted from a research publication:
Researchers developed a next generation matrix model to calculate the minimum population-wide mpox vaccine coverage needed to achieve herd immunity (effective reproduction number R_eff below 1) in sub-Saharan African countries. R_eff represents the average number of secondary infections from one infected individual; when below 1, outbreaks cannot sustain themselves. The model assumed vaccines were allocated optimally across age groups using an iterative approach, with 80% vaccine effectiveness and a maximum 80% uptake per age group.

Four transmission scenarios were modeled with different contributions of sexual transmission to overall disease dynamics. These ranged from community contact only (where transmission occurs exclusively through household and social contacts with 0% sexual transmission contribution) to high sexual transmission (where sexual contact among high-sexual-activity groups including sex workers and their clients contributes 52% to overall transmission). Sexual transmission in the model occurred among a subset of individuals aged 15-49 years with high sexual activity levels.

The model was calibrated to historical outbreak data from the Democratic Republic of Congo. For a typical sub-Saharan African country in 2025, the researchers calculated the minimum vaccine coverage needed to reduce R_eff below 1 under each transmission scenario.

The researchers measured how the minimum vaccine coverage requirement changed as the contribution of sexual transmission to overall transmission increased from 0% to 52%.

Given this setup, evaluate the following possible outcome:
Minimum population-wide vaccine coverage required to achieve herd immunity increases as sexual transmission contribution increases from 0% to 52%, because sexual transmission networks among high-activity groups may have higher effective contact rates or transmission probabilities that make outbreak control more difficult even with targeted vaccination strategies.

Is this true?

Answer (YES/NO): YES